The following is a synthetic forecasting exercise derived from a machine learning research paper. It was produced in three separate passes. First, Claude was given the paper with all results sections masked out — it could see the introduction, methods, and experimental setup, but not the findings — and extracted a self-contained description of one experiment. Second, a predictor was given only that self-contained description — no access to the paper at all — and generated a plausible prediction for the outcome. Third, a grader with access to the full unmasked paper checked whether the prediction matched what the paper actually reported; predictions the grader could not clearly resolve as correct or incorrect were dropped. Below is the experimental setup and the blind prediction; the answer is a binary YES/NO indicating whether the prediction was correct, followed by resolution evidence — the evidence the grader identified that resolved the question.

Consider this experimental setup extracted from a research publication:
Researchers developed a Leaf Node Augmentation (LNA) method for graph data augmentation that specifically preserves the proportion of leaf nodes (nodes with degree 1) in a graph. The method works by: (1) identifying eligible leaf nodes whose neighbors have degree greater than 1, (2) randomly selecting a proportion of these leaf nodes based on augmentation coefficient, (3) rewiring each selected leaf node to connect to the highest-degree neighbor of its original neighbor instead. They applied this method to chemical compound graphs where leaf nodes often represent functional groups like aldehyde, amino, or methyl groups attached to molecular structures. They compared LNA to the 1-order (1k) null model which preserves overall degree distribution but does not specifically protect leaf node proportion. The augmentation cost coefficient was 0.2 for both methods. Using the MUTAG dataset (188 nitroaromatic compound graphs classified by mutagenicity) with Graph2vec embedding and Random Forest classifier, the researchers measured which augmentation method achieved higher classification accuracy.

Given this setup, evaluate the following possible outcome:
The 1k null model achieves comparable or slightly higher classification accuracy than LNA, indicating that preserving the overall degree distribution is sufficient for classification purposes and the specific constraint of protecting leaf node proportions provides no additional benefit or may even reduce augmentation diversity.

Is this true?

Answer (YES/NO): NO